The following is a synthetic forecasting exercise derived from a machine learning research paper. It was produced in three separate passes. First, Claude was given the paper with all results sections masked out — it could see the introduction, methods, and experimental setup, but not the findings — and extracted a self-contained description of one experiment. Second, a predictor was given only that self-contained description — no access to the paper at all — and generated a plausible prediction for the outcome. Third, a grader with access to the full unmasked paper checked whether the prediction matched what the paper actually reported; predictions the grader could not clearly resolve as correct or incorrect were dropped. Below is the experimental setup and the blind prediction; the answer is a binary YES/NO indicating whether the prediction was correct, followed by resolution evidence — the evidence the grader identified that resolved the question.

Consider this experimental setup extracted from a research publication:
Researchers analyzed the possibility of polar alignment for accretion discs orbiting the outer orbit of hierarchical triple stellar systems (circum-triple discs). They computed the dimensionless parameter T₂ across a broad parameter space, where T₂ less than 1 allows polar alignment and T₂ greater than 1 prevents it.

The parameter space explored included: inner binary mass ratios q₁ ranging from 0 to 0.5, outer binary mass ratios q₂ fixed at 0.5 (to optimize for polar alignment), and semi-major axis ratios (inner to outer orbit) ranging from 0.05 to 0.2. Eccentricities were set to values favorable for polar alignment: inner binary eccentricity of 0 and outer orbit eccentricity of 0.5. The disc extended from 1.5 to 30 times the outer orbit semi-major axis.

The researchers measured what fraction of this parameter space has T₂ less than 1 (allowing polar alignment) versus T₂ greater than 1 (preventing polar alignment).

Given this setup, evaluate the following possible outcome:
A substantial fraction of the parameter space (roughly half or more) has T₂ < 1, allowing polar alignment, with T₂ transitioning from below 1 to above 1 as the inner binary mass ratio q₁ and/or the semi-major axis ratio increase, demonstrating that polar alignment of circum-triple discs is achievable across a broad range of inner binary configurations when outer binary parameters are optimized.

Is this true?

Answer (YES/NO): NO